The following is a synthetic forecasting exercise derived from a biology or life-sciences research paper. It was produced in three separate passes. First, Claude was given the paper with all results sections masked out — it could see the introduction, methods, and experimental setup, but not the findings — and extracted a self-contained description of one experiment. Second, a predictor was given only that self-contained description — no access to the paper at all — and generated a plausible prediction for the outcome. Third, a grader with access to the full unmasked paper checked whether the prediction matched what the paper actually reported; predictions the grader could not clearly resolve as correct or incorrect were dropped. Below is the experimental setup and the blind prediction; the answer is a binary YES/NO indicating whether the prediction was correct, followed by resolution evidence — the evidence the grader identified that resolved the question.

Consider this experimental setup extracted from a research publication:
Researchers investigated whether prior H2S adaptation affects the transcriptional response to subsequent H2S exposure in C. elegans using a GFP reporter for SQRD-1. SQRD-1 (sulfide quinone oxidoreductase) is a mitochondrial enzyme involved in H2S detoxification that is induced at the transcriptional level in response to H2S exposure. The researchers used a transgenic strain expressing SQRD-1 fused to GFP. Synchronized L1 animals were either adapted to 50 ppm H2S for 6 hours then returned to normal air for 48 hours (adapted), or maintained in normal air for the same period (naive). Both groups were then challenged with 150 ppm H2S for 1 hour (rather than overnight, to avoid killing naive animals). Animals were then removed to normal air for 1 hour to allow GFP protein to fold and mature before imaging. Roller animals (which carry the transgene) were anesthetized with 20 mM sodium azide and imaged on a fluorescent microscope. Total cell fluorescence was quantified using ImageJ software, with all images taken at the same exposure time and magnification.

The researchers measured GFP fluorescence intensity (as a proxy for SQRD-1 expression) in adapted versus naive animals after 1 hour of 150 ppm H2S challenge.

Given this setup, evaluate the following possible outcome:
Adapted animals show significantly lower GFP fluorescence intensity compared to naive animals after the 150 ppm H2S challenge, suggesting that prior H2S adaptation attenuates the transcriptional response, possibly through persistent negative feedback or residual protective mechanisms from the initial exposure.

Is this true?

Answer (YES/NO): NO